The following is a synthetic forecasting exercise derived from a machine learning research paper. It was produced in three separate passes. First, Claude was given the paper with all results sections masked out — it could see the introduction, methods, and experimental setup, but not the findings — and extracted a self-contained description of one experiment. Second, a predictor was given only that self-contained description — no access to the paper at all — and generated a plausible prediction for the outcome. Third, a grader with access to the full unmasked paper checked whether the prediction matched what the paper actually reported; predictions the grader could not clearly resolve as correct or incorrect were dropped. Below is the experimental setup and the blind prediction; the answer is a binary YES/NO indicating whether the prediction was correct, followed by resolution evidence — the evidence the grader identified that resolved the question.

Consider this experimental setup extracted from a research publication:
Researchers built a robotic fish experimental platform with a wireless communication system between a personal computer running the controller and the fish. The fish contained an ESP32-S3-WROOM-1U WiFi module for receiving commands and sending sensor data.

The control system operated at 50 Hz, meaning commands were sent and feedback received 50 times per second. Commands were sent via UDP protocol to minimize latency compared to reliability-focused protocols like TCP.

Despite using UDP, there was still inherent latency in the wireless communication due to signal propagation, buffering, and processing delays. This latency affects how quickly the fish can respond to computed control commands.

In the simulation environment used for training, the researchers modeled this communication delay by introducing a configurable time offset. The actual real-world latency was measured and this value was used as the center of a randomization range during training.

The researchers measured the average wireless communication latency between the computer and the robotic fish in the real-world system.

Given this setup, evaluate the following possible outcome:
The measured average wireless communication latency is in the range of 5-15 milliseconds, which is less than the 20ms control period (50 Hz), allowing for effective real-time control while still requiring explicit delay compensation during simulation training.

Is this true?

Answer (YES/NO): NO